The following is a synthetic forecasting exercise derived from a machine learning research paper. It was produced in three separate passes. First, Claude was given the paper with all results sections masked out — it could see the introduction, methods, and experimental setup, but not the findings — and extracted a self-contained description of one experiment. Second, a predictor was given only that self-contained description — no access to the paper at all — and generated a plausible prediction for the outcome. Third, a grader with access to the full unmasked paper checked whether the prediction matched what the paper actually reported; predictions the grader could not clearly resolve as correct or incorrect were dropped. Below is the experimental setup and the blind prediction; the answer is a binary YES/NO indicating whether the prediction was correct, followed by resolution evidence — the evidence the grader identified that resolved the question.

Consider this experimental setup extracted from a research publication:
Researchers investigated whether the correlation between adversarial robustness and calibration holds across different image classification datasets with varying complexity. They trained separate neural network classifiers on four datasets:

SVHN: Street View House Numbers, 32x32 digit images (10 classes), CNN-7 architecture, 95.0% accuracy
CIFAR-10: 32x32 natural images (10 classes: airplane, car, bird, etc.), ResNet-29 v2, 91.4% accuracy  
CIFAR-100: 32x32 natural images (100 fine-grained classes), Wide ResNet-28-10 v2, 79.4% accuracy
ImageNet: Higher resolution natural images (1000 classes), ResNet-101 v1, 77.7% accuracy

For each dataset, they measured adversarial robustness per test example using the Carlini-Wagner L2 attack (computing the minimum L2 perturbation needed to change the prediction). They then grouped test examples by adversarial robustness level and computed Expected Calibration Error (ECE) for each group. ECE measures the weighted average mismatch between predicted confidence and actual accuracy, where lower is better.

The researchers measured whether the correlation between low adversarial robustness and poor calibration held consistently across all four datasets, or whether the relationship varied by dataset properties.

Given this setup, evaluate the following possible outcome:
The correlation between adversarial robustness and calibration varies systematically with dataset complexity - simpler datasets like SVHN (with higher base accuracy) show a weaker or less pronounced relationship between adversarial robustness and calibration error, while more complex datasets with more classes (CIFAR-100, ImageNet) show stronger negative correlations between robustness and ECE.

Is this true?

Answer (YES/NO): NO